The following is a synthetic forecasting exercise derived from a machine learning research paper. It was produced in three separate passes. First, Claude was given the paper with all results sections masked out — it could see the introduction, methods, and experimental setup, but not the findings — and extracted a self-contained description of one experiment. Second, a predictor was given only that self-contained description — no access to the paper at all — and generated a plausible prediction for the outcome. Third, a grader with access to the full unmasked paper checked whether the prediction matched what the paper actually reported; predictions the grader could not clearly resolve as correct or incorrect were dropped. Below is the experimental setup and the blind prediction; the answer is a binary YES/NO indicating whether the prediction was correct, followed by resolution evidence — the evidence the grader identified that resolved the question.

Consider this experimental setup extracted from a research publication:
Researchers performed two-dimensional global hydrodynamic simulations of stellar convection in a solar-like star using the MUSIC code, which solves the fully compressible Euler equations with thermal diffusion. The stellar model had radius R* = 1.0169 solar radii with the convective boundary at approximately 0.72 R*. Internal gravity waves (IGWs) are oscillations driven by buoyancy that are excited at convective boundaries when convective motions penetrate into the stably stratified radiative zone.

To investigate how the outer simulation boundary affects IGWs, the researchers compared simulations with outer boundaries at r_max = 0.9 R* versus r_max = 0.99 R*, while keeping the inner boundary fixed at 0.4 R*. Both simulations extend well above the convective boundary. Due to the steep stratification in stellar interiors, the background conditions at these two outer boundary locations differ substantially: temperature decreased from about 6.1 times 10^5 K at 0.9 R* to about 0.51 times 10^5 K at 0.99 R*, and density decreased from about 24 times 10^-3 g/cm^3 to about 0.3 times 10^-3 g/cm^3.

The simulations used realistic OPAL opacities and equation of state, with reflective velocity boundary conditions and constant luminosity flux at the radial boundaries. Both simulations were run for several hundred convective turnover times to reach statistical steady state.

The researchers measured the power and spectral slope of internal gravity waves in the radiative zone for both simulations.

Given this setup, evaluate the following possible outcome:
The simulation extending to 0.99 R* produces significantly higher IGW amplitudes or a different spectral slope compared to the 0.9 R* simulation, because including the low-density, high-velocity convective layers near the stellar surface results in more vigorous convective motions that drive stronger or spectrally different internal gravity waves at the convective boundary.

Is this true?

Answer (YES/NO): YES